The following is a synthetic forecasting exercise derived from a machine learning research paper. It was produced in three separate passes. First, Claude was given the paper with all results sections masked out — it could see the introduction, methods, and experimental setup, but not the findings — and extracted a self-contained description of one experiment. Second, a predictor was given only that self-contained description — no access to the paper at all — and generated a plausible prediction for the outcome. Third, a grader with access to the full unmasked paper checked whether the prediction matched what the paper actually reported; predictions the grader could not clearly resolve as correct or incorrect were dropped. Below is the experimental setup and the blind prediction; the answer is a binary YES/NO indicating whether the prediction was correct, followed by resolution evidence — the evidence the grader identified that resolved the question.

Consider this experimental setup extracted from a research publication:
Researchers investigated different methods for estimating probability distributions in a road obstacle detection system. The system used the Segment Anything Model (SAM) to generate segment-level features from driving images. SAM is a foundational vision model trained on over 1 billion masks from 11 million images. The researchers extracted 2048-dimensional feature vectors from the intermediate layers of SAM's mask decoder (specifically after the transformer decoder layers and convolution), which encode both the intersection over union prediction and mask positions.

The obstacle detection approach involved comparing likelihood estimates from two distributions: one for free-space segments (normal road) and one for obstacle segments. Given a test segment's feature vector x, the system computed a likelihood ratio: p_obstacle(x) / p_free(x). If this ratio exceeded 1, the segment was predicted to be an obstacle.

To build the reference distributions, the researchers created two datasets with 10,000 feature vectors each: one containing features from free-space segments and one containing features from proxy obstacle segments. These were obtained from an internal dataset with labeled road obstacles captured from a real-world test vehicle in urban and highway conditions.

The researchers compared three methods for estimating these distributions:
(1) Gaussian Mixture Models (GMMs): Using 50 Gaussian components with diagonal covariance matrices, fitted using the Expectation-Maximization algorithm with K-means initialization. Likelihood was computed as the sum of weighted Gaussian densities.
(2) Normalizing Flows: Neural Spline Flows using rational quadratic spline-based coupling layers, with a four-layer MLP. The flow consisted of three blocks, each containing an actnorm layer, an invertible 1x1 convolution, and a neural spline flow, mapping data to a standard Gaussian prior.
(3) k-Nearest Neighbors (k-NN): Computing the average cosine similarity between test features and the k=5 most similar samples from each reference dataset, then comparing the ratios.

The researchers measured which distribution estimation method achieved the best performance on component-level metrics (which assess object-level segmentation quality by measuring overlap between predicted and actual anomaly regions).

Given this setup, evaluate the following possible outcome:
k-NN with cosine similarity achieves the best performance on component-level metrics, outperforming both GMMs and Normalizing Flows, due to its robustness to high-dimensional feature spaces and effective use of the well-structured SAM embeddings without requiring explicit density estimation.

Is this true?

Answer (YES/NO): YES